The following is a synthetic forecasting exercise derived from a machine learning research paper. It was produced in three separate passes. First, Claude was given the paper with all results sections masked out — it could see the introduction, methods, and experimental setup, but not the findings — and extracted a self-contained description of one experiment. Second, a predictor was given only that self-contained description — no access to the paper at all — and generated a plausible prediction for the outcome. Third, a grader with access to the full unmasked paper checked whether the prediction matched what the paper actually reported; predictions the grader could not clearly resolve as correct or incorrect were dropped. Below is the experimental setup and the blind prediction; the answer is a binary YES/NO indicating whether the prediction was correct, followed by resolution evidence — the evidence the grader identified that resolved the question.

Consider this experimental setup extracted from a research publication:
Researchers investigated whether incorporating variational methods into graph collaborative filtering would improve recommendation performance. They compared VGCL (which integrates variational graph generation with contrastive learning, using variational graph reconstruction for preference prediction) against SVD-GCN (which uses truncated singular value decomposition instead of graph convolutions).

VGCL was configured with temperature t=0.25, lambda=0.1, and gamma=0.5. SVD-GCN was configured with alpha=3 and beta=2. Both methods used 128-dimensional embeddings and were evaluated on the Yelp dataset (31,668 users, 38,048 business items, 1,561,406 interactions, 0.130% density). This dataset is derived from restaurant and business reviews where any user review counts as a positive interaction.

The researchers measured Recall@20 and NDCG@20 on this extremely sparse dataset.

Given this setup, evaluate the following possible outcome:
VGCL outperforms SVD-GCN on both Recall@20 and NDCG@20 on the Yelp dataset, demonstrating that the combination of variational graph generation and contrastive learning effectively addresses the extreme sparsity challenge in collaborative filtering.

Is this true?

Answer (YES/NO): YES